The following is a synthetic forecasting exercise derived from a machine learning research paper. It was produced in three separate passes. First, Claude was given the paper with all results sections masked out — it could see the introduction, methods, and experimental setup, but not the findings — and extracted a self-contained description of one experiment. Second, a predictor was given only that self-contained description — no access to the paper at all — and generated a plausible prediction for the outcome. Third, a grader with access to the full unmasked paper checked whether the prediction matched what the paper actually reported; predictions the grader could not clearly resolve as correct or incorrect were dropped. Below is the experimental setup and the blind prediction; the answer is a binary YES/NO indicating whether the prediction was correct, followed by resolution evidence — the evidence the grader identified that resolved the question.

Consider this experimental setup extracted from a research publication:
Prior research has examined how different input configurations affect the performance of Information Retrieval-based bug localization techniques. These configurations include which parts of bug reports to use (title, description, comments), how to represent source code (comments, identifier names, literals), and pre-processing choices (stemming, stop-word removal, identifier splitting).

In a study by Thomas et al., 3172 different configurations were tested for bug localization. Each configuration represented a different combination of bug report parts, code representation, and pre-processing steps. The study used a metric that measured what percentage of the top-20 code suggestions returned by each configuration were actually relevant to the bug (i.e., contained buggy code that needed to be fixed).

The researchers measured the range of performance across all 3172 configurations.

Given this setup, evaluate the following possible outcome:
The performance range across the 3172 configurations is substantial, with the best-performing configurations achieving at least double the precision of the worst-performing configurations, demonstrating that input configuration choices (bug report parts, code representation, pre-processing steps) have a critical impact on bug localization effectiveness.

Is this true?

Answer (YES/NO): YES